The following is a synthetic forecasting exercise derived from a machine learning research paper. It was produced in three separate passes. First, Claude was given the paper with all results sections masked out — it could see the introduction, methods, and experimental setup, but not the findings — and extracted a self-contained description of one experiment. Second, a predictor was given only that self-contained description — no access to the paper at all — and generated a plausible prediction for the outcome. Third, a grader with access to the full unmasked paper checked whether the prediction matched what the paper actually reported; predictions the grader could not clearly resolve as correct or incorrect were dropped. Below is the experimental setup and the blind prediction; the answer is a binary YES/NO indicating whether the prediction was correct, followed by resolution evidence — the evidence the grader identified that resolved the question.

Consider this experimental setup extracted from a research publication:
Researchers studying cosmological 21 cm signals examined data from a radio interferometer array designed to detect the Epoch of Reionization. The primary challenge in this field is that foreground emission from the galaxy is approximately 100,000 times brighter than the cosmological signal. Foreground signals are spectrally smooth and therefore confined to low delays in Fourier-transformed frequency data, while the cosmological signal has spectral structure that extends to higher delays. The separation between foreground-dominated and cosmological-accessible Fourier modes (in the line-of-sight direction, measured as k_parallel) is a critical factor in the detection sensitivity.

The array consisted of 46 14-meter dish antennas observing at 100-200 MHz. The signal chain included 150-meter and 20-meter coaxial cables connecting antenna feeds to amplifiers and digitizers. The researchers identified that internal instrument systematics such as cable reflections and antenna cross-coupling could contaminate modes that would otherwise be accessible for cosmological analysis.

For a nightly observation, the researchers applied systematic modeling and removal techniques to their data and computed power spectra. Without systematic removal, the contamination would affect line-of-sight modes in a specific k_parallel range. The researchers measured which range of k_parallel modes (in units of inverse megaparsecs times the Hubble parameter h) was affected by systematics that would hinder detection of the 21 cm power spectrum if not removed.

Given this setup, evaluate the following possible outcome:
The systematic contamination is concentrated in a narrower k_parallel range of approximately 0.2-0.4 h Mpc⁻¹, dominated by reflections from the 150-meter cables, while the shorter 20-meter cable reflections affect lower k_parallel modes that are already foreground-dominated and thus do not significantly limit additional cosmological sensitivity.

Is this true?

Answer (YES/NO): NO